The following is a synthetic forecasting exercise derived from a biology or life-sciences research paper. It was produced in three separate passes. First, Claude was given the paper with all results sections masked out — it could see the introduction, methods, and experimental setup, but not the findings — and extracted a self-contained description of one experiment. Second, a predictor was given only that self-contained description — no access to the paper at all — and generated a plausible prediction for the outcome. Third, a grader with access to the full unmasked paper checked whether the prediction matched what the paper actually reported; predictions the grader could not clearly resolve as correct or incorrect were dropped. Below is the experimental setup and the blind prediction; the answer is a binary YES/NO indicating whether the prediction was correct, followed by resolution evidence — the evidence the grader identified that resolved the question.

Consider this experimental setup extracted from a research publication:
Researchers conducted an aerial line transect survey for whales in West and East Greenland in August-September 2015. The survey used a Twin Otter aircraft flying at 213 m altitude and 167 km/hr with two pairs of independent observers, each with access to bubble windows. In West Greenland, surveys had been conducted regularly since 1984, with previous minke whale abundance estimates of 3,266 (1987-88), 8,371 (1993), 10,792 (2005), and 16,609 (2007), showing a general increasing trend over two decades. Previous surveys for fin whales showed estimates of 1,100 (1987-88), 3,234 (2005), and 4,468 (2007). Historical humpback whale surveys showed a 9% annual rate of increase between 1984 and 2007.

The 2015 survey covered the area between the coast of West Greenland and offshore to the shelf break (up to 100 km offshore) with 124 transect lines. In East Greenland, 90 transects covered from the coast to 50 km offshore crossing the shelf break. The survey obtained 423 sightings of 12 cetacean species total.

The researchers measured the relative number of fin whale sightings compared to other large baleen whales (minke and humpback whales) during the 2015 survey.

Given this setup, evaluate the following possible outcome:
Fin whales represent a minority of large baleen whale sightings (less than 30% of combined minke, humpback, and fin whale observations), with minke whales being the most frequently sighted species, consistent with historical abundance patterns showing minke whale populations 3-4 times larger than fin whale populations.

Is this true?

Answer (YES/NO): NO